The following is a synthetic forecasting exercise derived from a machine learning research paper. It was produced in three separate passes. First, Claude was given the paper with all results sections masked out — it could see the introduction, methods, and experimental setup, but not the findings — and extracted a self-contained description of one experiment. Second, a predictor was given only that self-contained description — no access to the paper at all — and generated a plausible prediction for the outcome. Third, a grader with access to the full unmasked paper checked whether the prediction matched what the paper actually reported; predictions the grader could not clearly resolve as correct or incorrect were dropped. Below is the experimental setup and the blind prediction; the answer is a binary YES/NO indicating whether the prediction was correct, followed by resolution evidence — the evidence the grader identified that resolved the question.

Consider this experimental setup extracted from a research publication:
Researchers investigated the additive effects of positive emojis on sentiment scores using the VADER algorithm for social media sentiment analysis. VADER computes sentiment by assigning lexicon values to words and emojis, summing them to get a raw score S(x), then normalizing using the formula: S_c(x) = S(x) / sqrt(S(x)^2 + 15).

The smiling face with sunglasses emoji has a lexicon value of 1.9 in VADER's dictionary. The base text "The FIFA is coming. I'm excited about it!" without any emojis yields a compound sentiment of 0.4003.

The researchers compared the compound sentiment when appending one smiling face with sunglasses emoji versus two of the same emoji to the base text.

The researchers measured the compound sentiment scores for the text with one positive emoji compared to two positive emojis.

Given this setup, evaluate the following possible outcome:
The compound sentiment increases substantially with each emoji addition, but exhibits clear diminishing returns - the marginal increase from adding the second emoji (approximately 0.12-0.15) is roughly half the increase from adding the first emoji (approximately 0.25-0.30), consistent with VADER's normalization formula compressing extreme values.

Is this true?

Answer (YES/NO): YES